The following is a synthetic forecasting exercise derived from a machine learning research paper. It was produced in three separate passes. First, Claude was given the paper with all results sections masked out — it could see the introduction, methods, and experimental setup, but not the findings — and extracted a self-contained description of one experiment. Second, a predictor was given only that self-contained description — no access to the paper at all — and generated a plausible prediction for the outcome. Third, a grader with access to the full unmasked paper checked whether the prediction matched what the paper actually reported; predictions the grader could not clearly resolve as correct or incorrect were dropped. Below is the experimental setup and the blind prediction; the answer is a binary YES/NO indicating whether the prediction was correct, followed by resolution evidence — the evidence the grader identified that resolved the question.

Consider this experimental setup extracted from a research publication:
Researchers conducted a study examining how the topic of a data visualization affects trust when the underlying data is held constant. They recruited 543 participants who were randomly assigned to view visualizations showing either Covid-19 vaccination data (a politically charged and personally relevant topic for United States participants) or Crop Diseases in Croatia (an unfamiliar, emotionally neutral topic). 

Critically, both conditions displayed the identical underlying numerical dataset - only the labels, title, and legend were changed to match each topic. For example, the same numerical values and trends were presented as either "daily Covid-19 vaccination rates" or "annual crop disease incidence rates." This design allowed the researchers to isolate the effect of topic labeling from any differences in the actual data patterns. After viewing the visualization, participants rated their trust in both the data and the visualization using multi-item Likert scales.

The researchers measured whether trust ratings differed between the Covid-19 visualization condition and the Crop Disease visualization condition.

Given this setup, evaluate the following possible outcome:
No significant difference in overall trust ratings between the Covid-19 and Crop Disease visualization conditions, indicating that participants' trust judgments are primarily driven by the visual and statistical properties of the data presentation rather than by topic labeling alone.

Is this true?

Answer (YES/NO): NO